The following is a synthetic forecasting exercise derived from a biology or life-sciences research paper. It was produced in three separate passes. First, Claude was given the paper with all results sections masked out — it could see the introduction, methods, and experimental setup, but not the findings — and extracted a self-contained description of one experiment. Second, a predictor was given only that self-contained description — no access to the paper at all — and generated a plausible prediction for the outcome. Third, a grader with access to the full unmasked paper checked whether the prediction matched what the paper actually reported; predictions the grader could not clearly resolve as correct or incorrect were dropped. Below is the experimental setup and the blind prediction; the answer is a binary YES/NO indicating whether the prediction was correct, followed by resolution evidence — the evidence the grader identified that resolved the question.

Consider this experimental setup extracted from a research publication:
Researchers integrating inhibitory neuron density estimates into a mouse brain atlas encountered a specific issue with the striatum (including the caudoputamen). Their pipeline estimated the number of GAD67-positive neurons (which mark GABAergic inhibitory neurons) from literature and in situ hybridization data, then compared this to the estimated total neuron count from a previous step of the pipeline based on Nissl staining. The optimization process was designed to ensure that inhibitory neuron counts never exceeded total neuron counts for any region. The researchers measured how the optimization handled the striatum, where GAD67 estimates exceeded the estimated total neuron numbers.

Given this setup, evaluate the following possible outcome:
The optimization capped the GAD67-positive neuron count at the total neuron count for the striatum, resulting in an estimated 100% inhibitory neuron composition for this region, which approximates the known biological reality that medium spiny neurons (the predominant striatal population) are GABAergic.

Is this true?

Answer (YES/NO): YES